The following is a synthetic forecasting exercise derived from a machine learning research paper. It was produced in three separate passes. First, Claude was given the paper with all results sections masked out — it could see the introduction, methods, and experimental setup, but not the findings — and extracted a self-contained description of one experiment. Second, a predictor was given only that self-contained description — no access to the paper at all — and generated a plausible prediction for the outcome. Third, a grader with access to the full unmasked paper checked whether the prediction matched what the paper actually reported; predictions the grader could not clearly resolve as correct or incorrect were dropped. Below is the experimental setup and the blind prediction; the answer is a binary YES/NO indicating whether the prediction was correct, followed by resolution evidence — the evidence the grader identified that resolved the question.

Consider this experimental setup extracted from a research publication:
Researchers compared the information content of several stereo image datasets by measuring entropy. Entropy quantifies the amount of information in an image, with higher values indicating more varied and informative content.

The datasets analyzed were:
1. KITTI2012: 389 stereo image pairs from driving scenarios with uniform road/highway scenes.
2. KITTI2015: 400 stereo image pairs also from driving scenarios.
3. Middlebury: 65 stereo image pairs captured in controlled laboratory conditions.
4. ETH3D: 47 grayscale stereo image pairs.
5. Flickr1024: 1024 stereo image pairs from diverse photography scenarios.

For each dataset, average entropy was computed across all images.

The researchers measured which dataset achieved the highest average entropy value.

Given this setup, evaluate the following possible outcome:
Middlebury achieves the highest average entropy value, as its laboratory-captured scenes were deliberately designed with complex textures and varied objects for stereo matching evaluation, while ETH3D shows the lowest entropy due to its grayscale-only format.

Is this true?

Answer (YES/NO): NO